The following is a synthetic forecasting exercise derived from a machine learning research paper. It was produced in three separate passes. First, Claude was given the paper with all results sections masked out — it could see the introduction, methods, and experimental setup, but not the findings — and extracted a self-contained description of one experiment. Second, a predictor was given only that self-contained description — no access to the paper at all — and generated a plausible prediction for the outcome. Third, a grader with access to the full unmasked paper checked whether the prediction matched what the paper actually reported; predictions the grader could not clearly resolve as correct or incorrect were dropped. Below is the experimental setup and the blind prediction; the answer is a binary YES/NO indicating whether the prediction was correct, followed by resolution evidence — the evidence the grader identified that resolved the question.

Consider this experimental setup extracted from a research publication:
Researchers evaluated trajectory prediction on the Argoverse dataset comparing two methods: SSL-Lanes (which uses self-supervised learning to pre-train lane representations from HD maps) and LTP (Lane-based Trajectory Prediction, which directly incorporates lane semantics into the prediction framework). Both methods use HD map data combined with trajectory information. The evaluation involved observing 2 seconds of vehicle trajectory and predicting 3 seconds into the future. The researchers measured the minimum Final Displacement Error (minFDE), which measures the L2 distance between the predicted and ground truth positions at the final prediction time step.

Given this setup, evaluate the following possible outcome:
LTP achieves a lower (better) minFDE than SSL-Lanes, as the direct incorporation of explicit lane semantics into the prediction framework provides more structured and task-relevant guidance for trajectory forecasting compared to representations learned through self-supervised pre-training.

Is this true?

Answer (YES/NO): YES